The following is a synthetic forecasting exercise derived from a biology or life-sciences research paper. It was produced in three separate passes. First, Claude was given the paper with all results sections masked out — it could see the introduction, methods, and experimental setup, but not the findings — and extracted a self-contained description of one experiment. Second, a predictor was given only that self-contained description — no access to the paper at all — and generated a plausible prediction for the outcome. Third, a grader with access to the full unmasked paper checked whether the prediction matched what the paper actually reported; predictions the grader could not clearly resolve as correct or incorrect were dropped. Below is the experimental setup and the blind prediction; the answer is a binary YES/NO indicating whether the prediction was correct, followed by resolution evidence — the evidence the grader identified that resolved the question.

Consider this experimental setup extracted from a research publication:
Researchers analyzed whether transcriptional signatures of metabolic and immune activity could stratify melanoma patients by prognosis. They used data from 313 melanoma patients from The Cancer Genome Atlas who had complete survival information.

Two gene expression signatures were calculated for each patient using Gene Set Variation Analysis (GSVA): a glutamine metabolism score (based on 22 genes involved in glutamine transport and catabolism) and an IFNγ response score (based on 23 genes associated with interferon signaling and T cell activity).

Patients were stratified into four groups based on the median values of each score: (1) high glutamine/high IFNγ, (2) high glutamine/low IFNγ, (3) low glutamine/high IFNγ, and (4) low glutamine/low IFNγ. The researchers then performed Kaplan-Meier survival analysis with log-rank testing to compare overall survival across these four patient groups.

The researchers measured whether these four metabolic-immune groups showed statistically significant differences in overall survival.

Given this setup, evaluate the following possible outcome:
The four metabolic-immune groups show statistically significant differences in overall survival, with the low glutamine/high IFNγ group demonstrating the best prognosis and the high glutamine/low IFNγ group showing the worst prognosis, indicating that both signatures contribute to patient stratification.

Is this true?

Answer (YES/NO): NO